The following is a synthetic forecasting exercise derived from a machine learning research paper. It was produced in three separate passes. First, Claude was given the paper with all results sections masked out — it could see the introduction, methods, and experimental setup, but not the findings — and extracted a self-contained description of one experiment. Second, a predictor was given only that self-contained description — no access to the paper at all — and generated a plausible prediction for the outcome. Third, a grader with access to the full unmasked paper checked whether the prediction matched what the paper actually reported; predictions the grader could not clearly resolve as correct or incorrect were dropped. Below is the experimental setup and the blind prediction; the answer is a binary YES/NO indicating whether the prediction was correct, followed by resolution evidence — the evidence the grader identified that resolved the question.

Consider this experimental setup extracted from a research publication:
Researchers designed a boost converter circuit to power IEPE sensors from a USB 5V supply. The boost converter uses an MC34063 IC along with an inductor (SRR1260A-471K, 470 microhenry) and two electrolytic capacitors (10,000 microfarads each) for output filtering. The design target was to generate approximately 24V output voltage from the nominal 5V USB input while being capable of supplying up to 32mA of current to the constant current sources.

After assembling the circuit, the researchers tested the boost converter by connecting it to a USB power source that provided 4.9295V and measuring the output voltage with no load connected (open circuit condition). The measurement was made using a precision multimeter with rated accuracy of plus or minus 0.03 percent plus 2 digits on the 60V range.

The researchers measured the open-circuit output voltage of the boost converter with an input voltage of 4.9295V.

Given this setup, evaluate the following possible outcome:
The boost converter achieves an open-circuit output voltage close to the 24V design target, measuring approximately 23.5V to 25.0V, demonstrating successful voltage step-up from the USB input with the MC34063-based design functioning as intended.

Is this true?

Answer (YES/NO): YES